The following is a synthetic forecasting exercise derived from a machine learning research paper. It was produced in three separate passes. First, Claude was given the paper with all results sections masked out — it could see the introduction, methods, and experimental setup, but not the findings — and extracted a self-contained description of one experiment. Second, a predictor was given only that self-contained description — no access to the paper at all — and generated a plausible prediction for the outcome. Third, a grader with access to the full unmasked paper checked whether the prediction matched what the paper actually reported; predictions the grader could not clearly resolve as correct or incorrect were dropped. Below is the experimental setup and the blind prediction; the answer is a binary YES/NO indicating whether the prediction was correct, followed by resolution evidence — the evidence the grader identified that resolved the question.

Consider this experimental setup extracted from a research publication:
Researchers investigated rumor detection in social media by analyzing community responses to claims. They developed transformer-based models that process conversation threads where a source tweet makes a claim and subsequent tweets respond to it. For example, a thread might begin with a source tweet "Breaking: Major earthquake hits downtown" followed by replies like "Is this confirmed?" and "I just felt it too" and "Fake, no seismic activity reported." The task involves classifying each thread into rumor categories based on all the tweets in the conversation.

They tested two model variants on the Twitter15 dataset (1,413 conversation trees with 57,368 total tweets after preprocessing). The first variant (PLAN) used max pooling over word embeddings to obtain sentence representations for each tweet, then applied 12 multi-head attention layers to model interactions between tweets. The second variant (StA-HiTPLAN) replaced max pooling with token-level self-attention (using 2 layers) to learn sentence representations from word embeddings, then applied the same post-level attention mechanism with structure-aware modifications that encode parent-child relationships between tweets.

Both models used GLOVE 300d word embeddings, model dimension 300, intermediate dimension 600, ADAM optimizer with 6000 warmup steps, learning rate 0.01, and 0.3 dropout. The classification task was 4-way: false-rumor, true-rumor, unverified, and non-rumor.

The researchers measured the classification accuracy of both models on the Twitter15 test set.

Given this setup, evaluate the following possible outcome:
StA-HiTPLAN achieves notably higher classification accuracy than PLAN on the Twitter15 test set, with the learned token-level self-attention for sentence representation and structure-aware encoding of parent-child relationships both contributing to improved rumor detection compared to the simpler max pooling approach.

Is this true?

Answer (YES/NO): NO